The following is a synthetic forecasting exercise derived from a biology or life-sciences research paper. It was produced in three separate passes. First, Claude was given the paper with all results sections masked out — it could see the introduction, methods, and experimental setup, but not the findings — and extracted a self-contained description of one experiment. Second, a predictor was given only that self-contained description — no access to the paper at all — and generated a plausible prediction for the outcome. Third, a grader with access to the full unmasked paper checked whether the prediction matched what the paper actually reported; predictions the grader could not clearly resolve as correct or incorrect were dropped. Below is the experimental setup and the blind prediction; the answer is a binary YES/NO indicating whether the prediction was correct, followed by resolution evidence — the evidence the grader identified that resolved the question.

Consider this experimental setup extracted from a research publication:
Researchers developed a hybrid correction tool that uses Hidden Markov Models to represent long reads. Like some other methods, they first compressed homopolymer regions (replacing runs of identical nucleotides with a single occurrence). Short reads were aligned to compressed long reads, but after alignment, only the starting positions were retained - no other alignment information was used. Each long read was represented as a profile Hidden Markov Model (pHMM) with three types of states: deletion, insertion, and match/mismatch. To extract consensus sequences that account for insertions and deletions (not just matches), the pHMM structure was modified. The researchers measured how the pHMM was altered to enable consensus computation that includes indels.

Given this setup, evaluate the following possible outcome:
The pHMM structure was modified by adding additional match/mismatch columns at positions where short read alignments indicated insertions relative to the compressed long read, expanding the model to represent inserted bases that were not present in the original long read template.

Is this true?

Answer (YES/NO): NO